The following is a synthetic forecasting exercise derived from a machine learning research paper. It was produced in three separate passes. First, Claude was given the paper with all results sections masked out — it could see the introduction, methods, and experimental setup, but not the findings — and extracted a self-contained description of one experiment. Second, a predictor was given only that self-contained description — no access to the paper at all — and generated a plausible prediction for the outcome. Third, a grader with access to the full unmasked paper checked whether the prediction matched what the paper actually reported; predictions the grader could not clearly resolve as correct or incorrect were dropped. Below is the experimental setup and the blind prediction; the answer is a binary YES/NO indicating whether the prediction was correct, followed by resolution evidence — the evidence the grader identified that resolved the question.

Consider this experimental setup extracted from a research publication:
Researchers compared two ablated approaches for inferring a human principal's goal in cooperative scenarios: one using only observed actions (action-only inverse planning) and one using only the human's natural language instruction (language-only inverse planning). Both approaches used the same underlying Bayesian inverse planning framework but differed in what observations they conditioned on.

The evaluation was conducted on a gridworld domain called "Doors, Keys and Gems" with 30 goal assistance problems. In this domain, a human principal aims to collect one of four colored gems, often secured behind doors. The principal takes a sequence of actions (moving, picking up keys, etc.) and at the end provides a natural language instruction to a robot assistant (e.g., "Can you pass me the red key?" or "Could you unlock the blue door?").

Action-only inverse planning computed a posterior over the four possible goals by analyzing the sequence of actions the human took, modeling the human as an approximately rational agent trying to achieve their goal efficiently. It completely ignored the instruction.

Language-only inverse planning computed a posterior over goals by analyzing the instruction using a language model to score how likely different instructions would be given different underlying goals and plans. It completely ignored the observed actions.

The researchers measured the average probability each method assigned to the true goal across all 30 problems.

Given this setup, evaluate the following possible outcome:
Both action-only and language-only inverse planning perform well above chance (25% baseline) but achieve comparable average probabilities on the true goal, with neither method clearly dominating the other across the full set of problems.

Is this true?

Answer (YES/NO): NO